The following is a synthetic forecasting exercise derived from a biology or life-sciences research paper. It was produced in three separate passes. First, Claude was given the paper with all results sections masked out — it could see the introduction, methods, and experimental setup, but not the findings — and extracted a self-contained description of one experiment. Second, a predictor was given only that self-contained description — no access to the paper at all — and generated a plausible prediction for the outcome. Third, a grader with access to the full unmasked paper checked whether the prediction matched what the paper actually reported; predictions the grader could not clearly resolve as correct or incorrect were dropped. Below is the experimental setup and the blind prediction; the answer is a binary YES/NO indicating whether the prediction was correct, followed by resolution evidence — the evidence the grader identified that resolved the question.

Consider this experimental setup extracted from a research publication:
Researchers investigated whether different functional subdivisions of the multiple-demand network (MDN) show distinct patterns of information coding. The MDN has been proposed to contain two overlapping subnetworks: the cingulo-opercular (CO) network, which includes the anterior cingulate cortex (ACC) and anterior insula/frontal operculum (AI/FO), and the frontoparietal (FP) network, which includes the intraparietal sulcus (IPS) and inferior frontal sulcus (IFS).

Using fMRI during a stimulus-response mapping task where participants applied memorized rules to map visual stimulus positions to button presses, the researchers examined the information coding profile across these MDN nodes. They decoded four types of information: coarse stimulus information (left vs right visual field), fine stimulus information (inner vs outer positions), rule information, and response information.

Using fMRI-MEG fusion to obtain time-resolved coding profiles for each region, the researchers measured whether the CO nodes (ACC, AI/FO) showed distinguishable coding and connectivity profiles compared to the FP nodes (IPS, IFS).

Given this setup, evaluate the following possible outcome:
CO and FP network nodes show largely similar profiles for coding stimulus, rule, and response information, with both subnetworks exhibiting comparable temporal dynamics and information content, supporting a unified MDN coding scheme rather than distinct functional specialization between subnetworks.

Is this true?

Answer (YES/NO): NO